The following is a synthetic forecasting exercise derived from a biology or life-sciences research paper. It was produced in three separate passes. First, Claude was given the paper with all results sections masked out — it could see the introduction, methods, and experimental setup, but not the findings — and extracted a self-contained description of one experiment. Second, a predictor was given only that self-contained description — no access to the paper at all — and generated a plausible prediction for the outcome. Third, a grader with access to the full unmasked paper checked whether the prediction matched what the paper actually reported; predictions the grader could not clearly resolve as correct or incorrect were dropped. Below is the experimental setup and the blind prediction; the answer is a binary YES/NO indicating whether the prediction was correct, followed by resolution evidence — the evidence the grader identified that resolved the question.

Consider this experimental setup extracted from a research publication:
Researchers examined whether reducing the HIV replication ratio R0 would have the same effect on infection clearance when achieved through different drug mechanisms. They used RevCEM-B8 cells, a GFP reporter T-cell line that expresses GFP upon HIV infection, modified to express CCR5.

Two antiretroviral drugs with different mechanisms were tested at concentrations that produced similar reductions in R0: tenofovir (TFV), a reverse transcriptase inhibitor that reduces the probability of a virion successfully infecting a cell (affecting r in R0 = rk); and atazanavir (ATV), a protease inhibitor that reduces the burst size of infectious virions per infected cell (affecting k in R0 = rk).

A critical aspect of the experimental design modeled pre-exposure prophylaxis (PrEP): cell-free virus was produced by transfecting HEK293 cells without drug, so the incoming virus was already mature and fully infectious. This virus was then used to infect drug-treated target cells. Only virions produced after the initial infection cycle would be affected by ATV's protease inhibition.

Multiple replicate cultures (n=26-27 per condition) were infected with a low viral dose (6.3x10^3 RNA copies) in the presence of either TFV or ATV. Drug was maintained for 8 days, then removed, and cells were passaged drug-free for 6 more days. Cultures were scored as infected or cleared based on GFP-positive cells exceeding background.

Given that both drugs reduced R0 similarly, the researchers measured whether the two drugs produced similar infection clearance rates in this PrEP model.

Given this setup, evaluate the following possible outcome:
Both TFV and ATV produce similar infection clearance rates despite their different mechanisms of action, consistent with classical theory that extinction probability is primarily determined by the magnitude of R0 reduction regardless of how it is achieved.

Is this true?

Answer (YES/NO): NO